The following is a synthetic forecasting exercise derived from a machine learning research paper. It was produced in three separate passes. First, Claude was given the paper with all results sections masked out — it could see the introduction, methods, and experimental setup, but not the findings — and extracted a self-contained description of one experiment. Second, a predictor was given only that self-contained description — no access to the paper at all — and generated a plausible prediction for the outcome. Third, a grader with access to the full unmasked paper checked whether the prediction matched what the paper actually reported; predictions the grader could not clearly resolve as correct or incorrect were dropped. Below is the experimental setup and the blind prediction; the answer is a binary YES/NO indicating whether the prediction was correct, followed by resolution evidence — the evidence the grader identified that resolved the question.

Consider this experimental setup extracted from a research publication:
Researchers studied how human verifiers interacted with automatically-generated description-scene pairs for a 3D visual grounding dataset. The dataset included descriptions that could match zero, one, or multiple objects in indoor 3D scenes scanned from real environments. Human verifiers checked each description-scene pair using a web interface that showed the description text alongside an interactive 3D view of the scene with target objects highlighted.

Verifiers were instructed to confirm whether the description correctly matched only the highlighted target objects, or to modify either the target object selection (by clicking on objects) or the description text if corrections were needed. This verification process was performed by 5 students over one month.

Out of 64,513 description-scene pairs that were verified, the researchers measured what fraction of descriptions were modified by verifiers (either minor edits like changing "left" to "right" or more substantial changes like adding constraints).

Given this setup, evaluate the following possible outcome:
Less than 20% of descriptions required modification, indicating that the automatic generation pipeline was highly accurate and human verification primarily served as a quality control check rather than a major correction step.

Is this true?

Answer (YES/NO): YES